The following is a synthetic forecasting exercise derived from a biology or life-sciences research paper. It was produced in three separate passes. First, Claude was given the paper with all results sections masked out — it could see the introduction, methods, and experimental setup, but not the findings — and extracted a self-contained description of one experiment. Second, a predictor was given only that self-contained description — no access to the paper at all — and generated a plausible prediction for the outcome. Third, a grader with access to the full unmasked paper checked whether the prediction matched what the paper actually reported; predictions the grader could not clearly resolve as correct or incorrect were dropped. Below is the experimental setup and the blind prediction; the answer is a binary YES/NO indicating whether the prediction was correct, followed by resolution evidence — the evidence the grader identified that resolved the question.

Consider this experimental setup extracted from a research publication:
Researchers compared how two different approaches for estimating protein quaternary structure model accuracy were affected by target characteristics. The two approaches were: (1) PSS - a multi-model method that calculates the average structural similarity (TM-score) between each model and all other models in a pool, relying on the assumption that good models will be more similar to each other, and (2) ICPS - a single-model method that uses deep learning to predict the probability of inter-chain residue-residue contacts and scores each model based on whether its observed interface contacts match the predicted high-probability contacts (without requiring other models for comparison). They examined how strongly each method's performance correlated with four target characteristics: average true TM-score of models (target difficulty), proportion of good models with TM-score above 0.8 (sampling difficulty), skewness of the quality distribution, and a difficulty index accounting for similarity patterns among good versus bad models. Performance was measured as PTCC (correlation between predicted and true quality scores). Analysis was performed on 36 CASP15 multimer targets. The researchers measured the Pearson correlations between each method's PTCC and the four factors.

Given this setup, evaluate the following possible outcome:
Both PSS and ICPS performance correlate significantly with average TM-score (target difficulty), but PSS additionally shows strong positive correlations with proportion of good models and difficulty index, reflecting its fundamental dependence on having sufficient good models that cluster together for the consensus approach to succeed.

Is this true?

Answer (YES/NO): NO